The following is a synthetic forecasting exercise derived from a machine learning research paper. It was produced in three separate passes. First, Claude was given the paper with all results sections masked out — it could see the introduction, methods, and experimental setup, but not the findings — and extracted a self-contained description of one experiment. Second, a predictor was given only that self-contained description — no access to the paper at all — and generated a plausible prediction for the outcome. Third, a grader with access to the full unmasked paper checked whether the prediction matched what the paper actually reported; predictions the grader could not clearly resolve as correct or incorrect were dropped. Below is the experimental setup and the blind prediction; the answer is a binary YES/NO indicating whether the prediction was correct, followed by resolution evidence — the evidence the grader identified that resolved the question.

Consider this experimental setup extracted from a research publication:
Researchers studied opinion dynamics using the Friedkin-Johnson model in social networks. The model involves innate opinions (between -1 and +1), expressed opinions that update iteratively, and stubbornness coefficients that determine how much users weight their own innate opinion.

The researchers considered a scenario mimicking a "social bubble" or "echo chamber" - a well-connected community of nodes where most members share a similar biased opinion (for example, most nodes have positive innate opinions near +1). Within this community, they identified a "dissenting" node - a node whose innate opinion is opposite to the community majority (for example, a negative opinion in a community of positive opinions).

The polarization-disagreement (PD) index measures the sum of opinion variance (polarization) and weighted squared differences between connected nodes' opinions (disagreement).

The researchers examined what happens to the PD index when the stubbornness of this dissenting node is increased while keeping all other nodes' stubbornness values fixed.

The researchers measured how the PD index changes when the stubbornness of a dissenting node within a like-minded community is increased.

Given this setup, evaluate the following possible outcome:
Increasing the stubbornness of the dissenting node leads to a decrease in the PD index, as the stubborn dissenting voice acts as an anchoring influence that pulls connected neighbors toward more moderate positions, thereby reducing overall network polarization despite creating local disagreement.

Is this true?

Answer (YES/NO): YES